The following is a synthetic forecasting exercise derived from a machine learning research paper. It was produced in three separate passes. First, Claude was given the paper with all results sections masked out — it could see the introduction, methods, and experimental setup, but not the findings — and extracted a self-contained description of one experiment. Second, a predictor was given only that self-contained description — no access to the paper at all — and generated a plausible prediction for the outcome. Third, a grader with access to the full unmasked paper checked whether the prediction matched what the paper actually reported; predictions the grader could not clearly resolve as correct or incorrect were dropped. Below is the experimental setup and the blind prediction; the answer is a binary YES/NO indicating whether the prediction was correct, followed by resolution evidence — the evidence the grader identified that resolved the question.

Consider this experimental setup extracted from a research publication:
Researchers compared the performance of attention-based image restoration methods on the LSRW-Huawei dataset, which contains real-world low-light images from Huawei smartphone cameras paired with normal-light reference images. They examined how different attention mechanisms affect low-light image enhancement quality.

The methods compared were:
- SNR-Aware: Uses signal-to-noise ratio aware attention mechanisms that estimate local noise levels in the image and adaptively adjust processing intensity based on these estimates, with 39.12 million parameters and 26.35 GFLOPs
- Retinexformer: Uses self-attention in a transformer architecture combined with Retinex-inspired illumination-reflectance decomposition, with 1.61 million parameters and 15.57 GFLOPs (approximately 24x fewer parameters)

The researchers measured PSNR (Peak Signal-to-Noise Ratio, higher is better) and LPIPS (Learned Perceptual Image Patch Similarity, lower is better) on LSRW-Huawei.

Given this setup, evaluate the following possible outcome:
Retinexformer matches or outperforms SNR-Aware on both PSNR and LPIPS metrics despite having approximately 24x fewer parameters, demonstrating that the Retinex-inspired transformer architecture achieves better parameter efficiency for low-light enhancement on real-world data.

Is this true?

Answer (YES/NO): YES